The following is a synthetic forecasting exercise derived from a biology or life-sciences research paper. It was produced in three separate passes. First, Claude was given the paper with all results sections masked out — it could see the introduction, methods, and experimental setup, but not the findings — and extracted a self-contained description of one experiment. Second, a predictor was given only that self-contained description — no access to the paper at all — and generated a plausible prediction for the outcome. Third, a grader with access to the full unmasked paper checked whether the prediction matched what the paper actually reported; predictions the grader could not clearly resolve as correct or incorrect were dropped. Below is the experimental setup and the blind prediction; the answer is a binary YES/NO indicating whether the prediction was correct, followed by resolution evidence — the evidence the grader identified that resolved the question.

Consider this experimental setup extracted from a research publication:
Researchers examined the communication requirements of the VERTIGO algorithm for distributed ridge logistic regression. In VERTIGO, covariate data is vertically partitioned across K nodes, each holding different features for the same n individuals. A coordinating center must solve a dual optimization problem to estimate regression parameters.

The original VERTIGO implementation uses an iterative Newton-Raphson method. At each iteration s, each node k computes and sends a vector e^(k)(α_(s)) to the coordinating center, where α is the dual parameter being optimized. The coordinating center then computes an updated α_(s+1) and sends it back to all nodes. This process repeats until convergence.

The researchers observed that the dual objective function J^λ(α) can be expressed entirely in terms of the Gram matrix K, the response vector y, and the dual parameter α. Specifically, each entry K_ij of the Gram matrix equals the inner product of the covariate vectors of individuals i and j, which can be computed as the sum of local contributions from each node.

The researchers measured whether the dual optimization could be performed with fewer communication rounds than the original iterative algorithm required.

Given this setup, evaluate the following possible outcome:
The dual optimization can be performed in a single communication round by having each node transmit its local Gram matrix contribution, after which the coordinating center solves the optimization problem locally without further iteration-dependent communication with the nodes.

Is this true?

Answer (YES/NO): YES